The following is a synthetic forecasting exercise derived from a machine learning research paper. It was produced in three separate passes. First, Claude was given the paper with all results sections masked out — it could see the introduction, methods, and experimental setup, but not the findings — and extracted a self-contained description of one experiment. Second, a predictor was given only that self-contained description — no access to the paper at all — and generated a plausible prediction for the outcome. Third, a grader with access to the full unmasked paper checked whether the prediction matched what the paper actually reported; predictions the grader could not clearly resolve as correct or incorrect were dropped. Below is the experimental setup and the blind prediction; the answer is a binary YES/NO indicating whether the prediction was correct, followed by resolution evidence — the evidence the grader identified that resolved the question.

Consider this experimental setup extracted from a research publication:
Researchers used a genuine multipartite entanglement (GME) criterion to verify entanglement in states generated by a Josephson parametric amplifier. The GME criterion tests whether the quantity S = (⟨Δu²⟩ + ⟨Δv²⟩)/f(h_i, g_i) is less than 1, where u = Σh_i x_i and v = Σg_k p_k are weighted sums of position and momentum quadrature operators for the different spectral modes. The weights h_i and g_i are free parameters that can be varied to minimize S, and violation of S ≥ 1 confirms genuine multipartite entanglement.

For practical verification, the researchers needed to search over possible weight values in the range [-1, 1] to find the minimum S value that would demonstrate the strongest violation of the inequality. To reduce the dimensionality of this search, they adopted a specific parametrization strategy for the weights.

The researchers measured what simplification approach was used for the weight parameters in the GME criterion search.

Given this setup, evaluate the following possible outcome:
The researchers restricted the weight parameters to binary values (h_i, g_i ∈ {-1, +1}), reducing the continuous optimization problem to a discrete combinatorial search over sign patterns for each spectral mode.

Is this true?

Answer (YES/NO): NO